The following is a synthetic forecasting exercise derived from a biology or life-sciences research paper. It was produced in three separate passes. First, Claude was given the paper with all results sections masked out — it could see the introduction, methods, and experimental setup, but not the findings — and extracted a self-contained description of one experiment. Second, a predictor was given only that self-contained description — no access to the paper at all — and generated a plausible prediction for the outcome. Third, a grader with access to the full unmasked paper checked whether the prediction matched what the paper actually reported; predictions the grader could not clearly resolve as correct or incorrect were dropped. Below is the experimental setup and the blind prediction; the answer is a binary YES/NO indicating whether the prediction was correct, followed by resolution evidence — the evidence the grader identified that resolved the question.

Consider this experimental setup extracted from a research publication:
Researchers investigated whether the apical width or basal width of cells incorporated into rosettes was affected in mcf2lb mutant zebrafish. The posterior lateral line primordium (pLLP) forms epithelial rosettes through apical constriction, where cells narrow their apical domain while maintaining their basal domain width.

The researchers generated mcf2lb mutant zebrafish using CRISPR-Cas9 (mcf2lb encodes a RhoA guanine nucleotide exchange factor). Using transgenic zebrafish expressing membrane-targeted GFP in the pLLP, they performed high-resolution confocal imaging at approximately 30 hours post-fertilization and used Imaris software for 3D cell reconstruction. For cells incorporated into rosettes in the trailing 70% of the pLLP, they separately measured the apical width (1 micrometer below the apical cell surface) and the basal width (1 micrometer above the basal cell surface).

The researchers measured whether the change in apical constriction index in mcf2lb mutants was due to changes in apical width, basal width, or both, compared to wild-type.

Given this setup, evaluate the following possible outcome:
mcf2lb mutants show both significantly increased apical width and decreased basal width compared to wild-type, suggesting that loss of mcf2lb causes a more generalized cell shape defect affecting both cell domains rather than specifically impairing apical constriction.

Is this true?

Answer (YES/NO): NO